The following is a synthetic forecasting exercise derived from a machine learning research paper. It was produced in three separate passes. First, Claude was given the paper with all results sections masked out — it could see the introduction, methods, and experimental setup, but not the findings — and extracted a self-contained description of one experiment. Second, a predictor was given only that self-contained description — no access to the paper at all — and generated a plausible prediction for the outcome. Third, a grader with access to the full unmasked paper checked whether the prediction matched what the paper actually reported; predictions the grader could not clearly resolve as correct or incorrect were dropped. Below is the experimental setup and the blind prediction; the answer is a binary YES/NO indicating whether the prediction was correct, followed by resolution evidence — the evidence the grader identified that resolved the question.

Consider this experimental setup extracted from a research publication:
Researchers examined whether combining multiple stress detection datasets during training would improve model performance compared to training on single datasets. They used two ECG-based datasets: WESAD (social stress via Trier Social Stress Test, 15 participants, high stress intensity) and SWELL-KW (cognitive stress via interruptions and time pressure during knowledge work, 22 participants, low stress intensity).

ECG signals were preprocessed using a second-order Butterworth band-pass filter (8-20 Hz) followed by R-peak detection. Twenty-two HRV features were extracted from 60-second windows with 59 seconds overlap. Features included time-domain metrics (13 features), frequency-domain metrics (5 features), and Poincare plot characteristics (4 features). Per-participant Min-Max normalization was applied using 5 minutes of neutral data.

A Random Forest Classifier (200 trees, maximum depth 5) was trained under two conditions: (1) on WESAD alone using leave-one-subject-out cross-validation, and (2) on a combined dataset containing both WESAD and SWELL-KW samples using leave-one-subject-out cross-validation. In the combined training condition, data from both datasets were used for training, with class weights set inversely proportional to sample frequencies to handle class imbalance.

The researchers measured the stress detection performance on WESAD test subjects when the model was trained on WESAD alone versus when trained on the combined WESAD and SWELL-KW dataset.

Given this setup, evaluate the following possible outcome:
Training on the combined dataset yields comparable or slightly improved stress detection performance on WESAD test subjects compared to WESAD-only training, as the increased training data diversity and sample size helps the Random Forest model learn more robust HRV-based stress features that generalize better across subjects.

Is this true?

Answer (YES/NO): NO